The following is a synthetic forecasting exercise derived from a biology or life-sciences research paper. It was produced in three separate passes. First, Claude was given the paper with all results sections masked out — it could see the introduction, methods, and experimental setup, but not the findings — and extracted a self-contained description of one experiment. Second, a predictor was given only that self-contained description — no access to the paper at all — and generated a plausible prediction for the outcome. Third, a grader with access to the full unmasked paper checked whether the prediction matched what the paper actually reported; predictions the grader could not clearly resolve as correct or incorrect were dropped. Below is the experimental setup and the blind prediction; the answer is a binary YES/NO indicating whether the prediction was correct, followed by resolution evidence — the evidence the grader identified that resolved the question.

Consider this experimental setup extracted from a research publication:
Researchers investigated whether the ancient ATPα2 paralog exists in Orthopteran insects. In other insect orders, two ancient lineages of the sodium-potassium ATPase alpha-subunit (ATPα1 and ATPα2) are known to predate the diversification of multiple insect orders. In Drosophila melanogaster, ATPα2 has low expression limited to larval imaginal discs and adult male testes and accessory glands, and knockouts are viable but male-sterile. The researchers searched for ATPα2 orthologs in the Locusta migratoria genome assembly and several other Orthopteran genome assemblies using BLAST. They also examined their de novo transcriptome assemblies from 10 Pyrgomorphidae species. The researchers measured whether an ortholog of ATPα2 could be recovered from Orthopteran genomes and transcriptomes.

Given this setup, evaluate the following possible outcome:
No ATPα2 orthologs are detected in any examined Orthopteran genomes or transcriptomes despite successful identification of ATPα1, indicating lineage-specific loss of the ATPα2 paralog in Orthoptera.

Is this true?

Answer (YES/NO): NO